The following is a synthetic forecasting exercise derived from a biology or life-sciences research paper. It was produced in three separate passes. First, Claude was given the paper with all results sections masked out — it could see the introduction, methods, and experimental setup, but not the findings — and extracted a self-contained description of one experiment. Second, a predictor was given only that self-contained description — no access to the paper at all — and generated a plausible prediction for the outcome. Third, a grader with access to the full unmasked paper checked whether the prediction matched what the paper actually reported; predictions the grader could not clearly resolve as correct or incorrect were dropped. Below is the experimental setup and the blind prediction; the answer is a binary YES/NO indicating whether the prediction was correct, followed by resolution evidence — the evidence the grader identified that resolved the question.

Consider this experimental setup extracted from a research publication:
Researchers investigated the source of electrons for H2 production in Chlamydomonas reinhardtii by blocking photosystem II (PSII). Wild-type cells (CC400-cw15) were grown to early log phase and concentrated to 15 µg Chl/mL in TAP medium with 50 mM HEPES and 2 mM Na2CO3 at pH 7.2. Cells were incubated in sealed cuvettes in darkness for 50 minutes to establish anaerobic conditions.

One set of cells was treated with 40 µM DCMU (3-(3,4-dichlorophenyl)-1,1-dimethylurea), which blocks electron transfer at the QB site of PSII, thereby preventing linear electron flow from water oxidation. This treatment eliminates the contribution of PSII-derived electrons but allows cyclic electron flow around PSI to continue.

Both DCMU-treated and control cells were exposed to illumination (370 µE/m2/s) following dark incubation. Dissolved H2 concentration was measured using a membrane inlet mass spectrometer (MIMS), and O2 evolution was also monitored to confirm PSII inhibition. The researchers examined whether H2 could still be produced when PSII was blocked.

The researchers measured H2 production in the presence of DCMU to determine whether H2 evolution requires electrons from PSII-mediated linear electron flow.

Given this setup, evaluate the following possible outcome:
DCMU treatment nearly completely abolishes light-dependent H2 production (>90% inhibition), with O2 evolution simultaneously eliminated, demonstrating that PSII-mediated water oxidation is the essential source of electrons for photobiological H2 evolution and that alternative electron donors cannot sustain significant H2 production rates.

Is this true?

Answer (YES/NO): NO